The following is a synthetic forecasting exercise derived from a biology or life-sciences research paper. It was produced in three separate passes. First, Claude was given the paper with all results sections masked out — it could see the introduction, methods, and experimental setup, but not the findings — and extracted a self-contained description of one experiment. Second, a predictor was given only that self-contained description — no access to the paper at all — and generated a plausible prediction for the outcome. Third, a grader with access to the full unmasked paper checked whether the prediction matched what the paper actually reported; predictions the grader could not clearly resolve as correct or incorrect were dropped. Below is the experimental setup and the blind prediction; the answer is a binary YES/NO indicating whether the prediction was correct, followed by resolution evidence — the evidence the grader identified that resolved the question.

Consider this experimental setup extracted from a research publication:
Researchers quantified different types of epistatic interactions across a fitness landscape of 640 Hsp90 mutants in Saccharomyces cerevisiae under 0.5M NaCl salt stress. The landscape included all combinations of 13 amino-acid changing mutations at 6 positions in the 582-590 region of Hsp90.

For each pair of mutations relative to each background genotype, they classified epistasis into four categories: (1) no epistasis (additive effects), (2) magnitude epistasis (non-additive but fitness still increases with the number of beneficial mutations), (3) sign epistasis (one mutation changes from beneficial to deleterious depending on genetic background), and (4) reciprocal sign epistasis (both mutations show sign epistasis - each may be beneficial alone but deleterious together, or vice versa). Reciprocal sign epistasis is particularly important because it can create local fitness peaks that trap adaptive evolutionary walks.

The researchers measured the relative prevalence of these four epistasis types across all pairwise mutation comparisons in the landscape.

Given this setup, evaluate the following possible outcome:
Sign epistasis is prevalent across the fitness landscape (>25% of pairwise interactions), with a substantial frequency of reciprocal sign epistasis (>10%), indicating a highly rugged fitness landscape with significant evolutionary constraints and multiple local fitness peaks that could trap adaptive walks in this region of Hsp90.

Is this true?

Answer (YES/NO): NO